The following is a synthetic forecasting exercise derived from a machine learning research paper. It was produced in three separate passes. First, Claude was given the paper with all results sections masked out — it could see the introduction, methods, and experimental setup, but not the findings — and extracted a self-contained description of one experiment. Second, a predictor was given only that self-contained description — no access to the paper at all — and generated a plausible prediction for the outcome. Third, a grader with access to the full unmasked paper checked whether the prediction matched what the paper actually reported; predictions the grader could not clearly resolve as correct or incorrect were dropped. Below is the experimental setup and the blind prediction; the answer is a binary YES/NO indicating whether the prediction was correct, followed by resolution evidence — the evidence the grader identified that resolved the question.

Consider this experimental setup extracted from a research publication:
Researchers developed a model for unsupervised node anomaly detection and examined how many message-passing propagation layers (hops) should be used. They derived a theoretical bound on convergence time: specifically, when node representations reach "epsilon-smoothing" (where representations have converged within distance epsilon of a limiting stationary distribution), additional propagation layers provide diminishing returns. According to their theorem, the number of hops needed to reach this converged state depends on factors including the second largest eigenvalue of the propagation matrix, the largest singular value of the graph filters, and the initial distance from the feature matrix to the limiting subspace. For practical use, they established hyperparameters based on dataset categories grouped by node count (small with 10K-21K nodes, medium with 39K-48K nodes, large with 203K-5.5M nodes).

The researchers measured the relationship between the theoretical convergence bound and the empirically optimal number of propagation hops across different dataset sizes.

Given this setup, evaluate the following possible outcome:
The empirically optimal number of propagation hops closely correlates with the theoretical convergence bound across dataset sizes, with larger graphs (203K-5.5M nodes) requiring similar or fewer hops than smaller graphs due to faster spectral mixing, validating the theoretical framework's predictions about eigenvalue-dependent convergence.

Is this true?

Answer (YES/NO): NO